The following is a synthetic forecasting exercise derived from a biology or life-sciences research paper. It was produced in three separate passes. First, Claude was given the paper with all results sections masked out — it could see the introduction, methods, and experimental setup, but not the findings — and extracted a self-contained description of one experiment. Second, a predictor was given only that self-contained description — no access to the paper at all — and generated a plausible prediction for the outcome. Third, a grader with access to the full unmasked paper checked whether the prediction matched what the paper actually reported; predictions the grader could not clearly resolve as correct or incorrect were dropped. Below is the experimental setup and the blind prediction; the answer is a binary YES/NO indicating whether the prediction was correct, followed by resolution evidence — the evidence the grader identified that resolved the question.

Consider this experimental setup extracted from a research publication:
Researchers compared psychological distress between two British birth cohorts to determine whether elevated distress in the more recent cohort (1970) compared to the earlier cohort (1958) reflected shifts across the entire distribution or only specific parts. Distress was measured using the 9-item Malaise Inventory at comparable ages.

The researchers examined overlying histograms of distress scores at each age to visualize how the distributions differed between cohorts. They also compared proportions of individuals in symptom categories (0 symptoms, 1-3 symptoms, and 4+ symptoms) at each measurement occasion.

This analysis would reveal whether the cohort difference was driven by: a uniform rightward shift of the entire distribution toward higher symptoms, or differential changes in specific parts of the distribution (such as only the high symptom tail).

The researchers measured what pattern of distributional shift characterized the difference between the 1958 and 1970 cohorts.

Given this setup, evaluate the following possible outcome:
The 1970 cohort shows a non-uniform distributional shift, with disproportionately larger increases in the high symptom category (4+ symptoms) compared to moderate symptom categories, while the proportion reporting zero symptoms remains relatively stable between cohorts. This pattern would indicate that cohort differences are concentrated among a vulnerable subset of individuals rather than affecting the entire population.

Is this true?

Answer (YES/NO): NO